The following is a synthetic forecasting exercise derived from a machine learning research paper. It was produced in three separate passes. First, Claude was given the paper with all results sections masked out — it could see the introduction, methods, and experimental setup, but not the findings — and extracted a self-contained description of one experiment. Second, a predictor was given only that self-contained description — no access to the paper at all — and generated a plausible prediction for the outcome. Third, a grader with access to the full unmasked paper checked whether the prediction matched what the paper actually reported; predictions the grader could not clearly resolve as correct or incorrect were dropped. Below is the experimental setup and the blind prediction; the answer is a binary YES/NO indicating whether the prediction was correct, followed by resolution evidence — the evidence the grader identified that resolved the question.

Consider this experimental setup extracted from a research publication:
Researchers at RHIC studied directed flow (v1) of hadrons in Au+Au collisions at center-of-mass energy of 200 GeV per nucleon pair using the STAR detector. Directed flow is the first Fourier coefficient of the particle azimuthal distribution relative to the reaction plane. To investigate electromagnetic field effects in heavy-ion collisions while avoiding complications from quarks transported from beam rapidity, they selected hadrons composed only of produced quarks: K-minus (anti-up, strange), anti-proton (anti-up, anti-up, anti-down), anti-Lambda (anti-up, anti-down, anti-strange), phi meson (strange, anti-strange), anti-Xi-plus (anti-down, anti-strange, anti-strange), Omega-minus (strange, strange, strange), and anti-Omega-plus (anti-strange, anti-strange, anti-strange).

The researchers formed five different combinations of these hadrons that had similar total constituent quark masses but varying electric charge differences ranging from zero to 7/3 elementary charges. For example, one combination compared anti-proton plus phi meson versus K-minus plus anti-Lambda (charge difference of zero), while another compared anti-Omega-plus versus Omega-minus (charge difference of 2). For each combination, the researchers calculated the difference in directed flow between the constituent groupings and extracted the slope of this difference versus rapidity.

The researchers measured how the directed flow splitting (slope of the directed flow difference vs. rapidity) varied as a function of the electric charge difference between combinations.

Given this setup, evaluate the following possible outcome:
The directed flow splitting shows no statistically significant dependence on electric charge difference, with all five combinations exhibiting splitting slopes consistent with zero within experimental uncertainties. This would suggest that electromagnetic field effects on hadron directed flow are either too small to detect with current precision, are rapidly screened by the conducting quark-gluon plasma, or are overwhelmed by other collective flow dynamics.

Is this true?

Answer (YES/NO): NO